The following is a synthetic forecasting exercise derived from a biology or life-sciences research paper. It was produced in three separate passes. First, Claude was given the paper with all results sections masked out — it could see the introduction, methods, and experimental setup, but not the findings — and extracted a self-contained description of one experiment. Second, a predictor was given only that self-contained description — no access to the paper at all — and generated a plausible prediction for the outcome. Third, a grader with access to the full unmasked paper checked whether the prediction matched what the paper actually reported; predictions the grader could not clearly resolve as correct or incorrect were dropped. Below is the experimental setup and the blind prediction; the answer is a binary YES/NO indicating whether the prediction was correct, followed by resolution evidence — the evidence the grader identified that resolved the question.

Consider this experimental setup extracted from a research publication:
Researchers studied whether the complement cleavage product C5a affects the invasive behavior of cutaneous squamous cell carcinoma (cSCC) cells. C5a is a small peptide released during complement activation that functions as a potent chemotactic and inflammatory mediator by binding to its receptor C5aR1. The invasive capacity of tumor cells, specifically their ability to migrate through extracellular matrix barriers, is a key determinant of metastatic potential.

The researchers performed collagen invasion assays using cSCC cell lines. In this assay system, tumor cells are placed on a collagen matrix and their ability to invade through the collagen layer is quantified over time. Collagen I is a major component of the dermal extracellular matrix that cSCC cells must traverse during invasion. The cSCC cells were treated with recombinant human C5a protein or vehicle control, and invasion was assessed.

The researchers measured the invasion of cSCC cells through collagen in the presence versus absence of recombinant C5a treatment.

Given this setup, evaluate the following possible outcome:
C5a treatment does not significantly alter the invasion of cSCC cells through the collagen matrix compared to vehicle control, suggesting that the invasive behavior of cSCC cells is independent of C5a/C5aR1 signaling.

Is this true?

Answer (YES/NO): NO